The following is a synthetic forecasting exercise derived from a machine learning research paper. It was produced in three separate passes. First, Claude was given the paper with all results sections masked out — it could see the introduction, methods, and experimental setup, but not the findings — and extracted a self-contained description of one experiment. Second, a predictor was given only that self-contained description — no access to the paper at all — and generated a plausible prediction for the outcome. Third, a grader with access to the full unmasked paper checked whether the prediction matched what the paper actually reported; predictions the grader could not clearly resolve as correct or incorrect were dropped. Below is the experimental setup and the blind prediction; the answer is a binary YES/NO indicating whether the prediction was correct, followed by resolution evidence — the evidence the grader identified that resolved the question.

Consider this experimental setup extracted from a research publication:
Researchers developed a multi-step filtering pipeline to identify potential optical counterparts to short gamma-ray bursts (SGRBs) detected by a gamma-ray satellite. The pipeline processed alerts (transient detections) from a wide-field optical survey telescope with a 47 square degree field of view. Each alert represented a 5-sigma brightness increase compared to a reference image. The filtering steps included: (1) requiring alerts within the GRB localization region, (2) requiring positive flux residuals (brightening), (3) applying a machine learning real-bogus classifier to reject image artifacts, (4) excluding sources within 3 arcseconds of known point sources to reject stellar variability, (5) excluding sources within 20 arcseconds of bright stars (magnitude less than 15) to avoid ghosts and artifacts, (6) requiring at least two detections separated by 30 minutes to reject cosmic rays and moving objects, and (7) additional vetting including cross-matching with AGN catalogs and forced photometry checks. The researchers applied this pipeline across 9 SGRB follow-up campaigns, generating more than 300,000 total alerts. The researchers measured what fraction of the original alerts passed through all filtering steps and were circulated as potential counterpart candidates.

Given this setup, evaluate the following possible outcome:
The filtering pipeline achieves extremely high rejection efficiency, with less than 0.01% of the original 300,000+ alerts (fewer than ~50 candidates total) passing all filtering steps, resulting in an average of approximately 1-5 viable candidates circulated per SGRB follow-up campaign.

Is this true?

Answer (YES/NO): NO